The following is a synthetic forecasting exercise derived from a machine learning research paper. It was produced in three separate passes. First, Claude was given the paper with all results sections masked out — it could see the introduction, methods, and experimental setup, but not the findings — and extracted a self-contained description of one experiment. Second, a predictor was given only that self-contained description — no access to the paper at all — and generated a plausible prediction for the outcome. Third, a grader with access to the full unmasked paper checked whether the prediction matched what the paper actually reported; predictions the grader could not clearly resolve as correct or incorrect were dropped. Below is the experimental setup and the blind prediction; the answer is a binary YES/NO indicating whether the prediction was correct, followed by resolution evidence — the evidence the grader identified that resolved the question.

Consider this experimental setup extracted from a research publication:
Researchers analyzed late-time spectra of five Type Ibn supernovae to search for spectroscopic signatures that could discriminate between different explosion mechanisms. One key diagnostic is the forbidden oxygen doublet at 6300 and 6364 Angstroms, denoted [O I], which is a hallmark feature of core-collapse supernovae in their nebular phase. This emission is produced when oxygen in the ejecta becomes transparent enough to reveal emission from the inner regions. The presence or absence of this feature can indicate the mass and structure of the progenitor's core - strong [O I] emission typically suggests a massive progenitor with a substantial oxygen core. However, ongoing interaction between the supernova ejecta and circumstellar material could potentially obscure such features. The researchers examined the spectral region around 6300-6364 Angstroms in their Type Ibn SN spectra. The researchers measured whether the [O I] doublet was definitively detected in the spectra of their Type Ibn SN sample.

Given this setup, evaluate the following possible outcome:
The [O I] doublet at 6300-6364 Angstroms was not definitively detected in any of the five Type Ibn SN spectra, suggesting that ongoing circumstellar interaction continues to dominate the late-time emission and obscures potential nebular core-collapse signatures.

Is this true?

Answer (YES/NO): YES